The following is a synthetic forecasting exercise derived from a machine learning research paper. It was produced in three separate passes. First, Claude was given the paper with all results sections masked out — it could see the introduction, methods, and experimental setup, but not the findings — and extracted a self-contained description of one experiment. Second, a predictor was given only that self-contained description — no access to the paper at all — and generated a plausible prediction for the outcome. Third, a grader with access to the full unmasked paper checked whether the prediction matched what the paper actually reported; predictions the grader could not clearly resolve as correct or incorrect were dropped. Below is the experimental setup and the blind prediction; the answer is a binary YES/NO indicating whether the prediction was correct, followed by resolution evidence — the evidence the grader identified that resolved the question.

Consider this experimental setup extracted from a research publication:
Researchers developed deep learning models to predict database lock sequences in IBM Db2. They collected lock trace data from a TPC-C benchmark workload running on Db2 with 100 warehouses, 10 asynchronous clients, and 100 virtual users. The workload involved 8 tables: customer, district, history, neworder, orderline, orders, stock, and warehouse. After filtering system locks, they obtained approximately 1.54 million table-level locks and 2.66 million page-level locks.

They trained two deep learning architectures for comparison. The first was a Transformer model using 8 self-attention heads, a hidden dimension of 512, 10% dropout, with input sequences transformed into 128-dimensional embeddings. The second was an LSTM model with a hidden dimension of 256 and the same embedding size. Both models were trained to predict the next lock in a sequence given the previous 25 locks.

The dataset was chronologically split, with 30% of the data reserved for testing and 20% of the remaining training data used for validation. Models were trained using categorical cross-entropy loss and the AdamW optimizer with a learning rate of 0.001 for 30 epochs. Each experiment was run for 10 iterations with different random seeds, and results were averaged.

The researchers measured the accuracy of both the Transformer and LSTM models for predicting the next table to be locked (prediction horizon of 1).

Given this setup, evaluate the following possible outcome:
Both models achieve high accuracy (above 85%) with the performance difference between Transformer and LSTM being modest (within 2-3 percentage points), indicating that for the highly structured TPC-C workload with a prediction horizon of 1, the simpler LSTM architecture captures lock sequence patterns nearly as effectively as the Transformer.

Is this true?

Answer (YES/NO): NO